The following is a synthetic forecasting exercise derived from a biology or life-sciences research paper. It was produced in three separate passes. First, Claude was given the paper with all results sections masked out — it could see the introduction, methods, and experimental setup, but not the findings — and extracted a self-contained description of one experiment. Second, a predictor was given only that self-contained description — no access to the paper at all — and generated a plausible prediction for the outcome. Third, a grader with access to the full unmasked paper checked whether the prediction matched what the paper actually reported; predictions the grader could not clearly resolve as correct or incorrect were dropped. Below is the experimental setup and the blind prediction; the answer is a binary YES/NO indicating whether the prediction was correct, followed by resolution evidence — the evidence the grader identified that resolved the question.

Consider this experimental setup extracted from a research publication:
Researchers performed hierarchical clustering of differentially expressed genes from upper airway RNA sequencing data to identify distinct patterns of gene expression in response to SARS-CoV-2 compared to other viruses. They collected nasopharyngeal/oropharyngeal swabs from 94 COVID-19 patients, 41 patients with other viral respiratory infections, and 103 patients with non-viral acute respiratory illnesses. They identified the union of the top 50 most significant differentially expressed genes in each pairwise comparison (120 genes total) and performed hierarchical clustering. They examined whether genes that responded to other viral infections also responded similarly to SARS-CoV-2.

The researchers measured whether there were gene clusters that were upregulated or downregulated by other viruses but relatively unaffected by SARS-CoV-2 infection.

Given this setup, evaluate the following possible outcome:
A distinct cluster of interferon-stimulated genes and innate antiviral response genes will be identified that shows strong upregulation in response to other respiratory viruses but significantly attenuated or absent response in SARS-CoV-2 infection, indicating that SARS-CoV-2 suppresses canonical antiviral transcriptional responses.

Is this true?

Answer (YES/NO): NO